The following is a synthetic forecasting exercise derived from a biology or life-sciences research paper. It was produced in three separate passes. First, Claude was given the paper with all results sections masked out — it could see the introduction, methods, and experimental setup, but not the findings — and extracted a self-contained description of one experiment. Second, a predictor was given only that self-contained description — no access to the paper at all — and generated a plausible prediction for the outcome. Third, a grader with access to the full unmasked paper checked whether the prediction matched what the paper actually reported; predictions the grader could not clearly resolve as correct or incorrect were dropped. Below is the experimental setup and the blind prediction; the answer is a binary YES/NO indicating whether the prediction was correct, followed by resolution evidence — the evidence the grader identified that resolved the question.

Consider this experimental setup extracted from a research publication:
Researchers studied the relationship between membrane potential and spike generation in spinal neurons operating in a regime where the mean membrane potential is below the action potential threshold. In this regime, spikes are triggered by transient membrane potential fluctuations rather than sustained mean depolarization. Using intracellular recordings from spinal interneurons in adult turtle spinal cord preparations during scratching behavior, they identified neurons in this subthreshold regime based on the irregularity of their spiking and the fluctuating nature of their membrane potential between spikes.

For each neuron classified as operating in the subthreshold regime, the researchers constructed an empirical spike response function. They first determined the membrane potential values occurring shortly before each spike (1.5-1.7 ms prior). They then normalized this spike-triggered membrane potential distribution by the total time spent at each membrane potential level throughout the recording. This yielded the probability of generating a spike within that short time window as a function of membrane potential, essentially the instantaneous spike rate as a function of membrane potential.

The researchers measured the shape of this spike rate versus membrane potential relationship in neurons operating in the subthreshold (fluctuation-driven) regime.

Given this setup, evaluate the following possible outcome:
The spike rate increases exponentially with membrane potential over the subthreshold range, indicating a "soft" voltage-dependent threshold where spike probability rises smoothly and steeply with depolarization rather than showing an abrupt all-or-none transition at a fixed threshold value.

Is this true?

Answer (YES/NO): YES